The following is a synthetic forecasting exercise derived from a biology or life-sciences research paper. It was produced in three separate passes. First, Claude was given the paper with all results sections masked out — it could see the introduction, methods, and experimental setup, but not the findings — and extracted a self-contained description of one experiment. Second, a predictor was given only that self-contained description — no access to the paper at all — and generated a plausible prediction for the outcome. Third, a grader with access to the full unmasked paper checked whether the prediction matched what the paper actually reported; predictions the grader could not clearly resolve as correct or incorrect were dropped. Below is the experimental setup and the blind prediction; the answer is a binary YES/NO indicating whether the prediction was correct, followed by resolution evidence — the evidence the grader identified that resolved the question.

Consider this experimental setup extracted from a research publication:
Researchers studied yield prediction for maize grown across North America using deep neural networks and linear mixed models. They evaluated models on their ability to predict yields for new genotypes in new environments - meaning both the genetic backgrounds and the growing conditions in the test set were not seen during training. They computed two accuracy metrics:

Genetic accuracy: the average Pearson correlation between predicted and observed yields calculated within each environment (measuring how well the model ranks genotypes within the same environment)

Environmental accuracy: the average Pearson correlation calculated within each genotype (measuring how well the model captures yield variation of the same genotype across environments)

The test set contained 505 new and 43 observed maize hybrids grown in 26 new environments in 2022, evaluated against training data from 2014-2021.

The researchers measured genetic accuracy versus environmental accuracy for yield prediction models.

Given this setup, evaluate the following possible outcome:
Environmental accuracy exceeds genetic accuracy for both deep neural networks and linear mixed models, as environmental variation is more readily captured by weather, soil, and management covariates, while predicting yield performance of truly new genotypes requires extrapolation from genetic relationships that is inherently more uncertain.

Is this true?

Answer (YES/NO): NO